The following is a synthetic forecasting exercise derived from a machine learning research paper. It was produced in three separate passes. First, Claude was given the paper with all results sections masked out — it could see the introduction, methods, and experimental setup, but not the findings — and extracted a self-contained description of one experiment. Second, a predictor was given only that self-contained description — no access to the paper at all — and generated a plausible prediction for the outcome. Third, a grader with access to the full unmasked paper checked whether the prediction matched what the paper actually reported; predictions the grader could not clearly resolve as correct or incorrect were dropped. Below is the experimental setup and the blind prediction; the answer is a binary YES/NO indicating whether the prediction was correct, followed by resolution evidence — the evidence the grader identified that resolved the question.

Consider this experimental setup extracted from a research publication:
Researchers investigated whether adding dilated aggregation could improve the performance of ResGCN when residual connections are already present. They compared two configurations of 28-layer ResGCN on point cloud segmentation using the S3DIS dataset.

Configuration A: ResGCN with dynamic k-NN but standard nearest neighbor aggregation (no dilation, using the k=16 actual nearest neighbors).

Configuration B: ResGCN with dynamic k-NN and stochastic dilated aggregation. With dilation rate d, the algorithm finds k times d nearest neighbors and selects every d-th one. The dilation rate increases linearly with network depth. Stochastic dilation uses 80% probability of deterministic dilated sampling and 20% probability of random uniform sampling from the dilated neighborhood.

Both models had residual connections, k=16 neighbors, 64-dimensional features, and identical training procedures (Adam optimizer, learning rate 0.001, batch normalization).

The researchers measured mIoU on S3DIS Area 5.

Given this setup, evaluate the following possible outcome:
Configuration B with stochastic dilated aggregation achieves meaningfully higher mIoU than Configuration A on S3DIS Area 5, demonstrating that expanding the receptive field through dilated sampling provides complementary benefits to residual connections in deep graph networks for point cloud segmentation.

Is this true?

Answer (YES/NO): YES